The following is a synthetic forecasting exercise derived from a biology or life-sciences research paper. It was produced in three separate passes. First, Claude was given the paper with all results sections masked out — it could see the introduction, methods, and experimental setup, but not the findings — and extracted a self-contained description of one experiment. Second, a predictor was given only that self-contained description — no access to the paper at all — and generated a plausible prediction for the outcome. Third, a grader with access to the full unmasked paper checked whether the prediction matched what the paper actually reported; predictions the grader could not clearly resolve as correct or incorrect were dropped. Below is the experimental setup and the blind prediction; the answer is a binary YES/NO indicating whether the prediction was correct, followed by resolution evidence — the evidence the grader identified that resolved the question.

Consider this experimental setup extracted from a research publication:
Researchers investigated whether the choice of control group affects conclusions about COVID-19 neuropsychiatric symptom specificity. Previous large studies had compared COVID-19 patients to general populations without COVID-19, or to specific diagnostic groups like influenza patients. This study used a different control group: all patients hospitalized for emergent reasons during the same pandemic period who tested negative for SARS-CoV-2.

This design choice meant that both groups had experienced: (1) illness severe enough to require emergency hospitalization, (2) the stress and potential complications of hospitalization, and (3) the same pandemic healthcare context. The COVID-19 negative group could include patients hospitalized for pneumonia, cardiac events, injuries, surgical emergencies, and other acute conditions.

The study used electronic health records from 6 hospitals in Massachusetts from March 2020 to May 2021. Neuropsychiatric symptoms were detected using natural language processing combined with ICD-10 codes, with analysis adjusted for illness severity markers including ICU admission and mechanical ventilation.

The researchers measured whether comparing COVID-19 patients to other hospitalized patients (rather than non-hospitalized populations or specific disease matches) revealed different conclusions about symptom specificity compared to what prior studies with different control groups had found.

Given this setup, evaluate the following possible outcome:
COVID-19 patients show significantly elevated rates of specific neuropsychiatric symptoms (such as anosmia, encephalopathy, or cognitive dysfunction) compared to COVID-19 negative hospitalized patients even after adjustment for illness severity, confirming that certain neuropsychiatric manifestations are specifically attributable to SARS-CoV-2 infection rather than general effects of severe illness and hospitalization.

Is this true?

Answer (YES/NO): NO